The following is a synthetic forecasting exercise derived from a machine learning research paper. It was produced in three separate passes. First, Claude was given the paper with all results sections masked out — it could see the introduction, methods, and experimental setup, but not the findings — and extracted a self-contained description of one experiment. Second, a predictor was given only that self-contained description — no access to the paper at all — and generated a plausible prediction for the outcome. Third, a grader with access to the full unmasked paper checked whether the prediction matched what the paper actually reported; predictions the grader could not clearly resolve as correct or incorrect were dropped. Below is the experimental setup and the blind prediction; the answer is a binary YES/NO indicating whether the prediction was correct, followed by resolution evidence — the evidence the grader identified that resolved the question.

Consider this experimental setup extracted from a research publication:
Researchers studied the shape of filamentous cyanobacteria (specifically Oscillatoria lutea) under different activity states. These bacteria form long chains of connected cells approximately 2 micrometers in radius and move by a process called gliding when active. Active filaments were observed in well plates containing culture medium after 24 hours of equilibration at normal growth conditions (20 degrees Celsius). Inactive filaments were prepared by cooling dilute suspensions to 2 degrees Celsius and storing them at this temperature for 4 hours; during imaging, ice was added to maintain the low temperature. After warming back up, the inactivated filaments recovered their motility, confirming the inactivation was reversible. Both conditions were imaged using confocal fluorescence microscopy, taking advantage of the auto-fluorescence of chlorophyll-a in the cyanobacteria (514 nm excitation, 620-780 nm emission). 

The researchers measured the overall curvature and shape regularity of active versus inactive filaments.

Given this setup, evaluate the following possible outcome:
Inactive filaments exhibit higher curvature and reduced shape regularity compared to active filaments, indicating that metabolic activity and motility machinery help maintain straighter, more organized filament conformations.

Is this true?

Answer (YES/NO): NO